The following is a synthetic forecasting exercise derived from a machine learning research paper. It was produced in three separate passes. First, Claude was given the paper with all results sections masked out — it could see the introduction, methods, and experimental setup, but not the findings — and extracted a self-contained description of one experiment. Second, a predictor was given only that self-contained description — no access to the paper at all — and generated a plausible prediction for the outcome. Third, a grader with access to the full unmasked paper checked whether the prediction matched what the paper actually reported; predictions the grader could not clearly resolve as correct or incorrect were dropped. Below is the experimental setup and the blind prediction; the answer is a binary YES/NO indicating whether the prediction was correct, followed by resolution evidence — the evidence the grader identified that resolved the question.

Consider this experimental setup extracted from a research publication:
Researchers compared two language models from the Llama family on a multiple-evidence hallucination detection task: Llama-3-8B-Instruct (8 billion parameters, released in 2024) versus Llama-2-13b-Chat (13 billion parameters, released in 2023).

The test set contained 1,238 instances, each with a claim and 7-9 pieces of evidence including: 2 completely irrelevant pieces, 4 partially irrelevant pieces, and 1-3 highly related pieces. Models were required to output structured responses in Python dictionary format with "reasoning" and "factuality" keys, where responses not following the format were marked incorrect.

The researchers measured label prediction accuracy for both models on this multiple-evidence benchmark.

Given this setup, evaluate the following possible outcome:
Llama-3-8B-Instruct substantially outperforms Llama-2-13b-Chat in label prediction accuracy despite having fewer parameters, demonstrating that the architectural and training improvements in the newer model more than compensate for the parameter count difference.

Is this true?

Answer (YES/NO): YES